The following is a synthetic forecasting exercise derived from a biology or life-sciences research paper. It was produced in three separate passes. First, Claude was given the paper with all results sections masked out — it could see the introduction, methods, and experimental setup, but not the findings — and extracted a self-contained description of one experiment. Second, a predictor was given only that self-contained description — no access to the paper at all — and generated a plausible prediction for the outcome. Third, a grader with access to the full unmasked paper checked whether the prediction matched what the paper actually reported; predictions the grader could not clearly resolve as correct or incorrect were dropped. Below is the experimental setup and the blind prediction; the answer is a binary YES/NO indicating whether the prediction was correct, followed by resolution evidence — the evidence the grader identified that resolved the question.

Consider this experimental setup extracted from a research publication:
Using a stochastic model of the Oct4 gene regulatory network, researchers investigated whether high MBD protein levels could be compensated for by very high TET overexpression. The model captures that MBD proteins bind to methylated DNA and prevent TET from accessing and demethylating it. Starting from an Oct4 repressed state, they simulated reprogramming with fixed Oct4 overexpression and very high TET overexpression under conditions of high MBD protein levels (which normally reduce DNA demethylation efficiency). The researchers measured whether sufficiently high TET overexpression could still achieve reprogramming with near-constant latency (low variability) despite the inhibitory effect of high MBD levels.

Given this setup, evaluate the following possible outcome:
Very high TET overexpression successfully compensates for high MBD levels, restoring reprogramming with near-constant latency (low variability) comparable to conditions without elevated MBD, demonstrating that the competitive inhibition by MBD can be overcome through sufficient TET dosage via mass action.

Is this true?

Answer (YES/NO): YES